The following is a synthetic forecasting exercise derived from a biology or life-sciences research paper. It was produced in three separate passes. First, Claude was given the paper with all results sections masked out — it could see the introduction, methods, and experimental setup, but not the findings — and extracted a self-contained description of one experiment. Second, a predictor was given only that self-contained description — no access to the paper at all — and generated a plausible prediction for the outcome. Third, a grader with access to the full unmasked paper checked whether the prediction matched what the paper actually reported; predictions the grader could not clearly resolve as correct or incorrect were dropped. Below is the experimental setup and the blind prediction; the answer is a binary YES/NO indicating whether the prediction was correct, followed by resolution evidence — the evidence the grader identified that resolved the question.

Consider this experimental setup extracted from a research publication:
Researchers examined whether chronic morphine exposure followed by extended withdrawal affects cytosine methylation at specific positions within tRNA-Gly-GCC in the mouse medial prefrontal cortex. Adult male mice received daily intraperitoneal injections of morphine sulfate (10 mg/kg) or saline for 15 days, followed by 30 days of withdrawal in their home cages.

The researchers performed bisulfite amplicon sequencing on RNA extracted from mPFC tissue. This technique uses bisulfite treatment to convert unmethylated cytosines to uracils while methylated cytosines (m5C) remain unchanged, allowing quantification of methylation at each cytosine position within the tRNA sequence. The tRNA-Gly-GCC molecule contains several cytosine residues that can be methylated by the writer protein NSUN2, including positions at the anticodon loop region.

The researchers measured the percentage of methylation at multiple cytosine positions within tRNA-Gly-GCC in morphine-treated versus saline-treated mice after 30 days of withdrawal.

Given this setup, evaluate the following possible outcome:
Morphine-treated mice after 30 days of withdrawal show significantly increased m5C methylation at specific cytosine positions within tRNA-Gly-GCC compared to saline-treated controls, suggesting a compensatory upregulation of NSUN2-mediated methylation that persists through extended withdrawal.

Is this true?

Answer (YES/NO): YES